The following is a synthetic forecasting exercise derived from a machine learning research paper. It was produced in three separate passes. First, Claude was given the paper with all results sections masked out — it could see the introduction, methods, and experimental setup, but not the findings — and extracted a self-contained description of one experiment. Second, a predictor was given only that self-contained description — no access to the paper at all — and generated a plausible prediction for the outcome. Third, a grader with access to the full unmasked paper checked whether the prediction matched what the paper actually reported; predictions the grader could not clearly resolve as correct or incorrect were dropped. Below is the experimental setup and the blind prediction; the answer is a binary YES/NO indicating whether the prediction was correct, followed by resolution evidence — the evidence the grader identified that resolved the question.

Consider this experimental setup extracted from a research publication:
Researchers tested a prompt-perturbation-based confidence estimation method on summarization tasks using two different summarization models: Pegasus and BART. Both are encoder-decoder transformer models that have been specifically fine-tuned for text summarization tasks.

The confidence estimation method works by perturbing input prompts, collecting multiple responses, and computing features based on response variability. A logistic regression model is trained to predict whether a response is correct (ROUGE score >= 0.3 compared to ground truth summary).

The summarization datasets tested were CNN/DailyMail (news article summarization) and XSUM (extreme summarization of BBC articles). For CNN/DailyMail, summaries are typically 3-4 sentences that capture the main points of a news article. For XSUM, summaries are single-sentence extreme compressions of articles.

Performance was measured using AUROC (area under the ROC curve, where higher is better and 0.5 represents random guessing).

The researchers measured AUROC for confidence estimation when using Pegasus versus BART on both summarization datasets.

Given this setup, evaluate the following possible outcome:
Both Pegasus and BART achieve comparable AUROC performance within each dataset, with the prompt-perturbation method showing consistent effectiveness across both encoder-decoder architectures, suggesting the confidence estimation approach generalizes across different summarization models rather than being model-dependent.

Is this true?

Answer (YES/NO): NO